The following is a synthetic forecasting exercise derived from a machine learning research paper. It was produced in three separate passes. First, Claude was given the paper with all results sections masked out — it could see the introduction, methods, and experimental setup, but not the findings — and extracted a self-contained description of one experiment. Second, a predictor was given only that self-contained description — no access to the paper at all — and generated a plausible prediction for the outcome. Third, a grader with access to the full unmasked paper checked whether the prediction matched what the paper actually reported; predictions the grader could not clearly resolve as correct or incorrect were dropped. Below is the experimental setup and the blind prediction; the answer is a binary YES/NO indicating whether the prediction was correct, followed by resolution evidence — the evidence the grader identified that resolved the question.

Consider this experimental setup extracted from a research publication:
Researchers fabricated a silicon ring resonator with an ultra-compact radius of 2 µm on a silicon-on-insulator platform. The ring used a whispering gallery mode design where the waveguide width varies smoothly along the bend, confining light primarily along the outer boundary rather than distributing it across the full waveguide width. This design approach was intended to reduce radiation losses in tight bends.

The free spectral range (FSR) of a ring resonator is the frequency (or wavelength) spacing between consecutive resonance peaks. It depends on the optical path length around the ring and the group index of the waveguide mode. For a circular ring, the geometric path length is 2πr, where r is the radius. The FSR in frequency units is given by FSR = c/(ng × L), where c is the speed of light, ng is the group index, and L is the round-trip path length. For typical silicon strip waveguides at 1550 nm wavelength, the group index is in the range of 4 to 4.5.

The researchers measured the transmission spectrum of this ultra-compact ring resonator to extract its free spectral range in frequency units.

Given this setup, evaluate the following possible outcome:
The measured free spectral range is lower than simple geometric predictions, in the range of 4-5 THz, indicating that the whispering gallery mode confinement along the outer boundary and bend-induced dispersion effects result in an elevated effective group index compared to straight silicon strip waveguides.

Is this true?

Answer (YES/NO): NO